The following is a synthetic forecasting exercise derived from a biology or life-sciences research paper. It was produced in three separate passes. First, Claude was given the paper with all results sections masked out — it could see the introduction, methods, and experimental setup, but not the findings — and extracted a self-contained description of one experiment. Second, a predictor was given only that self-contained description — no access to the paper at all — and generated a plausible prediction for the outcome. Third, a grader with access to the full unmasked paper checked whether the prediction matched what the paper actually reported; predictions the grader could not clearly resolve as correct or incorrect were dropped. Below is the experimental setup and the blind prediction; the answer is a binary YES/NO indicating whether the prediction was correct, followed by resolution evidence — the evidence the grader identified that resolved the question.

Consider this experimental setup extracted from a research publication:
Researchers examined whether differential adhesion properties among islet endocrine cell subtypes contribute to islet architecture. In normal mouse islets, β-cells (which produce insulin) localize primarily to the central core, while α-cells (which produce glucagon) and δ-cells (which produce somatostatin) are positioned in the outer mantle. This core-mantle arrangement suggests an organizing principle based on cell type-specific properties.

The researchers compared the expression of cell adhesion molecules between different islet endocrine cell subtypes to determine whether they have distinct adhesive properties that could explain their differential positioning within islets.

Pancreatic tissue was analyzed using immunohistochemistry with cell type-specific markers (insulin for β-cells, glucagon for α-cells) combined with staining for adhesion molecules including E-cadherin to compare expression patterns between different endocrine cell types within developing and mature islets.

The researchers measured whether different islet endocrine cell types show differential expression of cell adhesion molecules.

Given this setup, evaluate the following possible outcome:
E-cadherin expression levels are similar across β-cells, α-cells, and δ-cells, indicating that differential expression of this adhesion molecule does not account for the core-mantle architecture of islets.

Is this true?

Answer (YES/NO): NO